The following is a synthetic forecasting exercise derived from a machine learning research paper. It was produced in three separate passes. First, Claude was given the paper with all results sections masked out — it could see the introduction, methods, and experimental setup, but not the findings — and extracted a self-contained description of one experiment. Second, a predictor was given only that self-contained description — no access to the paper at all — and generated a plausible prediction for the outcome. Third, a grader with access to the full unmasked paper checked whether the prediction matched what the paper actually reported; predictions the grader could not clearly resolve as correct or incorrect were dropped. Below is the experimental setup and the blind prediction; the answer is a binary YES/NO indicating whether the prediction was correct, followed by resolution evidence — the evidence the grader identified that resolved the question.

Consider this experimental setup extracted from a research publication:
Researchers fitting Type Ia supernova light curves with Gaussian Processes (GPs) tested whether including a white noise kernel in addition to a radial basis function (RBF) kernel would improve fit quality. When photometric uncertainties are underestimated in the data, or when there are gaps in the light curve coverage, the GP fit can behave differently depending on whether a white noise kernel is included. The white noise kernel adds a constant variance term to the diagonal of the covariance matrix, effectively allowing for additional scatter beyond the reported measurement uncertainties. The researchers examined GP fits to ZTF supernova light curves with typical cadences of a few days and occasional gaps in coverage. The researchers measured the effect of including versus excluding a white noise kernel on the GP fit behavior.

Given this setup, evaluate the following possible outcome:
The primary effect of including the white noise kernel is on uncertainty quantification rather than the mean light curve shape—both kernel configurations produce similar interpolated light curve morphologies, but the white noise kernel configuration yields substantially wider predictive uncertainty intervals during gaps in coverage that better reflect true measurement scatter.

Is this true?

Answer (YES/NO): NO